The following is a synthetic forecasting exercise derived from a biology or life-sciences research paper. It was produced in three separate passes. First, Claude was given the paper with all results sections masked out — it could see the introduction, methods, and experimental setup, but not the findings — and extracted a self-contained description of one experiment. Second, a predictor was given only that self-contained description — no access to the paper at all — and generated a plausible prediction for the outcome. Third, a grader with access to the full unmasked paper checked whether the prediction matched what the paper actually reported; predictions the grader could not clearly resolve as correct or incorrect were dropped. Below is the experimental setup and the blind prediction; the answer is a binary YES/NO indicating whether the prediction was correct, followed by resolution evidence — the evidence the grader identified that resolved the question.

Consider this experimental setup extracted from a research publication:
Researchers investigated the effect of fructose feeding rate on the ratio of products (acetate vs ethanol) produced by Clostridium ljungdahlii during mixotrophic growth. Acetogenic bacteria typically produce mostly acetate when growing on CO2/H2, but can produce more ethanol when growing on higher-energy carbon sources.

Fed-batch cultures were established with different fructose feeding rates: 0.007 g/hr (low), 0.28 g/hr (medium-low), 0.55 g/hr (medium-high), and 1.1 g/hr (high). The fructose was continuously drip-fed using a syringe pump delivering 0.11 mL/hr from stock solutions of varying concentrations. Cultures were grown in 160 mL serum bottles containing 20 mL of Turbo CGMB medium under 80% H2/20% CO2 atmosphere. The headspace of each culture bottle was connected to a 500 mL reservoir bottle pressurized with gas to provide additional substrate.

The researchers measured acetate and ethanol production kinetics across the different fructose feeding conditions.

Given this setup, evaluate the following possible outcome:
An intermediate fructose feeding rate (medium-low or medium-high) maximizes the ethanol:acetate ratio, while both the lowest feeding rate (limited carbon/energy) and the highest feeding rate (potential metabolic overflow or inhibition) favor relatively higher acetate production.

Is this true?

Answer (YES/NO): NO